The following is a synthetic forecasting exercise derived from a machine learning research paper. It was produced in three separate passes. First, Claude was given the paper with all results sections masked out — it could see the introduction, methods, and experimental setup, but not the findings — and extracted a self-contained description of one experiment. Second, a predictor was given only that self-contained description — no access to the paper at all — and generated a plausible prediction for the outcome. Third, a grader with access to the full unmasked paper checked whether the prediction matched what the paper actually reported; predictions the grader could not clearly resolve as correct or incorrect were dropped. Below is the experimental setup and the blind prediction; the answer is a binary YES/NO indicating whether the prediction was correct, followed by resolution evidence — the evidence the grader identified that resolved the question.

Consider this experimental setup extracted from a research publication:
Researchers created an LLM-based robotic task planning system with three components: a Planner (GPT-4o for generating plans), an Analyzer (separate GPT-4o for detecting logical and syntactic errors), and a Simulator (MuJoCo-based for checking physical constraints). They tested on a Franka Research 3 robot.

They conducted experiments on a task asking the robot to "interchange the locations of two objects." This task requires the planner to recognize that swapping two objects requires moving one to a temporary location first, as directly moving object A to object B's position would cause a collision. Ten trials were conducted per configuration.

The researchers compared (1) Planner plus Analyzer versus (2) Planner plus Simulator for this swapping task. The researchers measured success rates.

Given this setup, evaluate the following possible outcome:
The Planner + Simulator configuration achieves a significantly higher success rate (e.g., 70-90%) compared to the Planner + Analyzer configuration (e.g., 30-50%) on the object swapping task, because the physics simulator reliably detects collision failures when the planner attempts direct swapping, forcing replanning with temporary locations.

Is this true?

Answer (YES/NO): NO